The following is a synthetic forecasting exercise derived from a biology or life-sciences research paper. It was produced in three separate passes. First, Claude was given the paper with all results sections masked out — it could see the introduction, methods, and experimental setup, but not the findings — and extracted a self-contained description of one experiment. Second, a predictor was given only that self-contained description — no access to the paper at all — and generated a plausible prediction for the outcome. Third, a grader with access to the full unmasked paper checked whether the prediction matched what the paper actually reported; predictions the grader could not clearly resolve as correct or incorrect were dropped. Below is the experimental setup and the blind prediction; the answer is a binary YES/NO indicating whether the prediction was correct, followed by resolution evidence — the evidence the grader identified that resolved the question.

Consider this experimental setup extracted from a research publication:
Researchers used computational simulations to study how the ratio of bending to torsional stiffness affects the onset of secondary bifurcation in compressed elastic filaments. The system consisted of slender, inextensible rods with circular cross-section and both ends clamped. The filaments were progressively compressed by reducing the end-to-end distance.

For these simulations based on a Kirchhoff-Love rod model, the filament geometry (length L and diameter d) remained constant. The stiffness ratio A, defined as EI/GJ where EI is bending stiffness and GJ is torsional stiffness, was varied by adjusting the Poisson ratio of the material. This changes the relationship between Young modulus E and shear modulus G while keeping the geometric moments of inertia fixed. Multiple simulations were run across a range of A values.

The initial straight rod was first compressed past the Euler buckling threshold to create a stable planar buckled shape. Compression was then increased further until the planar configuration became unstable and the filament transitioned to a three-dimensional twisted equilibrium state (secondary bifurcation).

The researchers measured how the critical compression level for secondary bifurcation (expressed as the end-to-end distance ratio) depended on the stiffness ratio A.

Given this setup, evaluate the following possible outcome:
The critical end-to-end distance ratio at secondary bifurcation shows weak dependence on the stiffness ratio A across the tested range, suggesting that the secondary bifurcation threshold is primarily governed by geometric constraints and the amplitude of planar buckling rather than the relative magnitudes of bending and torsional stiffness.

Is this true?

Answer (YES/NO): NO